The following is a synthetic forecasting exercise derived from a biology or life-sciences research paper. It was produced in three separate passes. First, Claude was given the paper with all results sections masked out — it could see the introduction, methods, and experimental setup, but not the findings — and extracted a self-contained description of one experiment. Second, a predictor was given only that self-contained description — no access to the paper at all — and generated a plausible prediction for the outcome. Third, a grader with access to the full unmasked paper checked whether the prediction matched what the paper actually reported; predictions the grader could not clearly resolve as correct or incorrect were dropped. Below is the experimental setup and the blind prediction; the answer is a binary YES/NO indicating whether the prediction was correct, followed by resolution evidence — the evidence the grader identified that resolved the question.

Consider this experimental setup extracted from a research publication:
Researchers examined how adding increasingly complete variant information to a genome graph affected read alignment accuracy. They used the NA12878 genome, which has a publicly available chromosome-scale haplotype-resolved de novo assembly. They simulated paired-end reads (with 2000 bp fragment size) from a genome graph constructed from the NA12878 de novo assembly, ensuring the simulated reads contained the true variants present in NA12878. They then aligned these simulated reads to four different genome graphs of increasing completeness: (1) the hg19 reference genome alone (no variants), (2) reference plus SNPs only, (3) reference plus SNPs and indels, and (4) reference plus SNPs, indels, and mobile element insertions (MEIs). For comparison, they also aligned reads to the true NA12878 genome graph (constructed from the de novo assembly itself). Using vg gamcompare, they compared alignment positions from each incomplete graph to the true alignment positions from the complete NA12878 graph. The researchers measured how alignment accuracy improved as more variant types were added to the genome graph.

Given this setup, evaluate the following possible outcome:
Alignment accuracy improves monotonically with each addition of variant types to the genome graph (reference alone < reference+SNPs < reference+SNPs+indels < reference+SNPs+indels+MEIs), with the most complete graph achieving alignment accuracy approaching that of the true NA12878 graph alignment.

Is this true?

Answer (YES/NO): NO